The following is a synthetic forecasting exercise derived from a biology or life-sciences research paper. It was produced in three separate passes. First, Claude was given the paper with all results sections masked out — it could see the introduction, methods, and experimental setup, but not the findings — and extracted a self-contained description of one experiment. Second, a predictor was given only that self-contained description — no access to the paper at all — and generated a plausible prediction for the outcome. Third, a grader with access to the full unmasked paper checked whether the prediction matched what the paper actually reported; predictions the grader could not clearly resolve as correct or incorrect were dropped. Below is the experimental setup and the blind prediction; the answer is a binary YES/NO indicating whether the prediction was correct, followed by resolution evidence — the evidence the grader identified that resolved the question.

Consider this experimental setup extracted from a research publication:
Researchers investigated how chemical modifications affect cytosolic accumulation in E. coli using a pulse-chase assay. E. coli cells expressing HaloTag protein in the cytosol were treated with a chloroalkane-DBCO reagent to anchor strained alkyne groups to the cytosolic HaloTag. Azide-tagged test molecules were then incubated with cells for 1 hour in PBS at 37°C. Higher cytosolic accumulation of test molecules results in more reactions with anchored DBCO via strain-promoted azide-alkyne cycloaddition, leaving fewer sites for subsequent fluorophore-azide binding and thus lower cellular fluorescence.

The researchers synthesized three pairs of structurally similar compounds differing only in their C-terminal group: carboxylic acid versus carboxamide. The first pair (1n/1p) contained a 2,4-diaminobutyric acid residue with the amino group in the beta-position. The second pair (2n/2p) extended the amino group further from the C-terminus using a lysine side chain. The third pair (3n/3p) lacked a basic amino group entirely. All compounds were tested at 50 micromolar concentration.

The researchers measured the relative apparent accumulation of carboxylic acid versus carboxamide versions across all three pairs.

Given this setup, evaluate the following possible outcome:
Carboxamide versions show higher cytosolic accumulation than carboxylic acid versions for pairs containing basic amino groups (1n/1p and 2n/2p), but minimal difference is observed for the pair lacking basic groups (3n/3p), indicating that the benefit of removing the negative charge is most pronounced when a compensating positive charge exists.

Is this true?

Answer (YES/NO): NO